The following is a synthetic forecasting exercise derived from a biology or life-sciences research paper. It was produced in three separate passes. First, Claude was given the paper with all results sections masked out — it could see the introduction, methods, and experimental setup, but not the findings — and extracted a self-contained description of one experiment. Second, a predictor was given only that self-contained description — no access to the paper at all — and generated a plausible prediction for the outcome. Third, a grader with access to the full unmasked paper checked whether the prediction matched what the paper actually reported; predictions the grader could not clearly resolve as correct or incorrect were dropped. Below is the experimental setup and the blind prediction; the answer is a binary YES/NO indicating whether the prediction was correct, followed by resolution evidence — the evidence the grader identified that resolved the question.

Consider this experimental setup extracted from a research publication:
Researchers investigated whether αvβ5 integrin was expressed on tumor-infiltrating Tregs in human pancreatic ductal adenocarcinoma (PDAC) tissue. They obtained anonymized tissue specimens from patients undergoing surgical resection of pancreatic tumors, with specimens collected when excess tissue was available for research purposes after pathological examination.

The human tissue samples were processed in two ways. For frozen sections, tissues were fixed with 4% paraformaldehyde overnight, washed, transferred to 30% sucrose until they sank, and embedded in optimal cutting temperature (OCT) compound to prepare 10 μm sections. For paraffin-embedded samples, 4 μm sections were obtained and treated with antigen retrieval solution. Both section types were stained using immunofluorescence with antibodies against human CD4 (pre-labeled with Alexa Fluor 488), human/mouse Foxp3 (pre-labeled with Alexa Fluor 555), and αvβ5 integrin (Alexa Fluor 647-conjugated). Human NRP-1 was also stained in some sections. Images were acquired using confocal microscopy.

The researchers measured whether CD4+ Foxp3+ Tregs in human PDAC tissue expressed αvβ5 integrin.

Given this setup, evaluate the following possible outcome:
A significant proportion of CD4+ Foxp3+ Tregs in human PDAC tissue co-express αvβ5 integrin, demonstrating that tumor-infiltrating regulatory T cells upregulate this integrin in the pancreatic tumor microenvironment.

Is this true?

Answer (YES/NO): YES